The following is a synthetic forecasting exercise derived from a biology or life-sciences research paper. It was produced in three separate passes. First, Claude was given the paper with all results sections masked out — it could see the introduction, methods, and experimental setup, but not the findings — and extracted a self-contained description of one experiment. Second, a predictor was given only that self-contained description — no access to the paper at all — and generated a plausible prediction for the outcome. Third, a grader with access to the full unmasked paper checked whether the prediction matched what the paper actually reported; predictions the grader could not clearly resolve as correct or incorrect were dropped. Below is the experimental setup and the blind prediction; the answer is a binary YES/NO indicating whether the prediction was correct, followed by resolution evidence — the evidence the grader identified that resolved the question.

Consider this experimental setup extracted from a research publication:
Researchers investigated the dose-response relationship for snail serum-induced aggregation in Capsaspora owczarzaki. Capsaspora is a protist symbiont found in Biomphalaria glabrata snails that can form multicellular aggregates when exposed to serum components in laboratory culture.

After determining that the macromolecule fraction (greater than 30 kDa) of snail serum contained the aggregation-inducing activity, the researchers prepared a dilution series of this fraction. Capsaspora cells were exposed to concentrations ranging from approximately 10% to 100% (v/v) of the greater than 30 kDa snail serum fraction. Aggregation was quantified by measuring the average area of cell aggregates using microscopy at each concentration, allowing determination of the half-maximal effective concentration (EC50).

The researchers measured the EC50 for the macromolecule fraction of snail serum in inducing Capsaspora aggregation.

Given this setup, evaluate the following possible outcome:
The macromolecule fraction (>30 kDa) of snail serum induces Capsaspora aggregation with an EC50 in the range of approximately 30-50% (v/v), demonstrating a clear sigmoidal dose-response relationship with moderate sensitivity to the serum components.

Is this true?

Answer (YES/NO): YES